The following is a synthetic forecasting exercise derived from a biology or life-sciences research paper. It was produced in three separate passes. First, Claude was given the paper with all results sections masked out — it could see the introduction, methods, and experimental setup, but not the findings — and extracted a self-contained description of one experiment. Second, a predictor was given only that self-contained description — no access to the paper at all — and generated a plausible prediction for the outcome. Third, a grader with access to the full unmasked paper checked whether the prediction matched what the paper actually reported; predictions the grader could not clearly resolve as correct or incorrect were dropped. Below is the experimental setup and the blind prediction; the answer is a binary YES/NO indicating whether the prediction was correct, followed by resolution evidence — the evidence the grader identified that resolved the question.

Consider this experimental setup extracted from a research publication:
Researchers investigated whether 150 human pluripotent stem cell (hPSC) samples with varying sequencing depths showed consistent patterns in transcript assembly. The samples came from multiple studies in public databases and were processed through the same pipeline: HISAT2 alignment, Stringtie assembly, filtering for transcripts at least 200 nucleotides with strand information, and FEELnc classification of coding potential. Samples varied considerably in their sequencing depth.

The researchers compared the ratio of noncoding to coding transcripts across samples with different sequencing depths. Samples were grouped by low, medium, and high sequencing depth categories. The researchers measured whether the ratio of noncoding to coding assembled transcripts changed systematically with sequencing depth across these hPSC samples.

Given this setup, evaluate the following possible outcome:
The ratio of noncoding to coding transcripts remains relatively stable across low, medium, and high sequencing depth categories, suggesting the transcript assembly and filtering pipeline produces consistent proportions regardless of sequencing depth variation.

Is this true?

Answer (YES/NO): NO